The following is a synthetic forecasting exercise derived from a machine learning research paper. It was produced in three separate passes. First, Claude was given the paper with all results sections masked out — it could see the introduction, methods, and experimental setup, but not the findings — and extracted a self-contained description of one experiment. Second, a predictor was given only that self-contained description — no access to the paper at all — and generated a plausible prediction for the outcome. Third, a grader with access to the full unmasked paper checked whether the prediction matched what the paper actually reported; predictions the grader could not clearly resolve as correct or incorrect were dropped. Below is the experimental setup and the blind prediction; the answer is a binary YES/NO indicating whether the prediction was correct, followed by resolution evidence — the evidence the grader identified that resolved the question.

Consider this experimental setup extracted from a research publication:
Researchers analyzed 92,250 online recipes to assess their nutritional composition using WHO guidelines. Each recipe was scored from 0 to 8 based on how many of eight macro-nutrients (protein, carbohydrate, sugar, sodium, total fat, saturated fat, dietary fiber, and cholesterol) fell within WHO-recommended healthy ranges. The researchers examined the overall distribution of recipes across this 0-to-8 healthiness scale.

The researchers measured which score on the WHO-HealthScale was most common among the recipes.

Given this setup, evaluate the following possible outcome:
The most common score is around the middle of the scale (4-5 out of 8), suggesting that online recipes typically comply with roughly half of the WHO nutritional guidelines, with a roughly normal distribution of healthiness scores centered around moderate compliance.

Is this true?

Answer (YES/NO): NO